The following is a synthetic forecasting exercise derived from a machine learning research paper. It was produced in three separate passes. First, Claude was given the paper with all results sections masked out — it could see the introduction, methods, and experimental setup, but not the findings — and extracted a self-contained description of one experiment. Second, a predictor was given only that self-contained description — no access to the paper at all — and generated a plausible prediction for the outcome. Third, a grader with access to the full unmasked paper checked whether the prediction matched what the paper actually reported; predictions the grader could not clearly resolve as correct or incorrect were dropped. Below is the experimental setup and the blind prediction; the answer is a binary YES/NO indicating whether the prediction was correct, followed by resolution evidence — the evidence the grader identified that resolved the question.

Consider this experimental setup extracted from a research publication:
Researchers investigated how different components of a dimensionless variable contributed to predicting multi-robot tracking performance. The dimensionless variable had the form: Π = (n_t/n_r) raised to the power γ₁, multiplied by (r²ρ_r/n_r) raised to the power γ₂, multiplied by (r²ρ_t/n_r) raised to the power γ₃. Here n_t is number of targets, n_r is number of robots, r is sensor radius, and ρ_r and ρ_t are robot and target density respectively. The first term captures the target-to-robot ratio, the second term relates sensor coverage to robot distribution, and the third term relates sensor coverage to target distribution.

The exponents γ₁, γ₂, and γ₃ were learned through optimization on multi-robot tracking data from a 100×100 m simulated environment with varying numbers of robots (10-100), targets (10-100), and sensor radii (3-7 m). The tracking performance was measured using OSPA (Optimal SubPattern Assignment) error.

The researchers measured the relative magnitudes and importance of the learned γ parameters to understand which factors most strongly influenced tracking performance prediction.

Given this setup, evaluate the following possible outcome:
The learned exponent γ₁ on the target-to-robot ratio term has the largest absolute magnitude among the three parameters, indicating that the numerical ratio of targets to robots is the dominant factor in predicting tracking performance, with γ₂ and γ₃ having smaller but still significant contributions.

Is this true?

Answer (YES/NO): NO